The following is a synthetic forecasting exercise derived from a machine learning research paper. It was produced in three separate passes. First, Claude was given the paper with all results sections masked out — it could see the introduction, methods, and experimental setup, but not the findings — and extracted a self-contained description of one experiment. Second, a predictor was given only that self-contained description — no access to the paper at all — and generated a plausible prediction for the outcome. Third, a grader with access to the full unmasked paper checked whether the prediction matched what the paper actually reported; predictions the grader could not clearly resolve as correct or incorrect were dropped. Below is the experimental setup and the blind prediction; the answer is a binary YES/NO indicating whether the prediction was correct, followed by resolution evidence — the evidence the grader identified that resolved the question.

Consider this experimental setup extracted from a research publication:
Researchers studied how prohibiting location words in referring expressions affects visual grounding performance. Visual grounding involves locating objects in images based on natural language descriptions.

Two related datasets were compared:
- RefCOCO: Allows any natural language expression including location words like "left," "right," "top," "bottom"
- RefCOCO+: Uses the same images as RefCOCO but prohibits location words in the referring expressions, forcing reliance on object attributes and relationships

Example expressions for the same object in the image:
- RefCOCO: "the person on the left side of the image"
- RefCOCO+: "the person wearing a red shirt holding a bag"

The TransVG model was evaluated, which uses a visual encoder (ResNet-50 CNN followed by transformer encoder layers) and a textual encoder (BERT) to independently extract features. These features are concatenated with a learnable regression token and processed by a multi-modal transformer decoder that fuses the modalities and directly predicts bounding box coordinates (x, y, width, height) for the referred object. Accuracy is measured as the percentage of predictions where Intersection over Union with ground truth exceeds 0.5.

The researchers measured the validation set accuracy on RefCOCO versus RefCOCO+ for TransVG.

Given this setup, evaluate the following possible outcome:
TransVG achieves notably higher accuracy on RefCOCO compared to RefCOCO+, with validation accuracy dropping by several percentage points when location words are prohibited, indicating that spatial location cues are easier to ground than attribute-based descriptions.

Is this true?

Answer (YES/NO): YES